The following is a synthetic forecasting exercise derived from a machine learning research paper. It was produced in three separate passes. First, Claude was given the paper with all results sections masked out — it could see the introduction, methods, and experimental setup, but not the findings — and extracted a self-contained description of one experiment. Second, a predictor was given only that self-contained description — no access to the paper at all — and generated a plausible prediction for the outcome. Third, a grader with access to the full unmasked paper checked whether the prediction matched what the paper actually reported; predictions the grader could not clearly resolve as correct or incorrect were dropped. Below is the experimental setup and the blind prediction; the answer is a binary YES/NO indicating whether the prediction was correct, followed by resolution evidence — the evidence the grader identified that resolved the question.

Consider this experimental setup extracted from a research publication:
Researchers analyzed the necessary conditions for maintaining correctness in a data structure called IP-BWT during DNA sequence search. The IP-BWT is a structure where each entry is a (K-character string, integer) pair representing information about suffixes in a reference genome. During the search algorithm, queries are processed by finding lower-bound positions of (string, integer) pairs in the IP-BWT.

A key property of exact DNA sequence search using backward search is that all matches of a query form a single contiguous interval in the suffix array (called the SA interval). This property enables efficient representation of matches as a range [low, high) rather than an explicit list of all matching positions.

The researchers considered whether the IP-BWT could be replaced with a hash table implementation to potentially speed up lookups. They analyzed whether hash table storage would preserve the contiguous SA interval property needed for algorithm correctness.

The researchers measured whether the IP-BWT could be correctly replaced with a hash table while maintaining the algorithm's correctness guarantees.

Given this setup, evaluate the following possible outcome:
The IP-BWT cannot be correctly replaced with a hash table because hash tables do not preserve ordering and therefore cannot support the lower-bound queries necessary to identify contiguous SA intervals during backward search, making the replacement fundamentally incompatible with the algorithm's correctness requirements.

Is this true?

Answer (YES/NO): YES